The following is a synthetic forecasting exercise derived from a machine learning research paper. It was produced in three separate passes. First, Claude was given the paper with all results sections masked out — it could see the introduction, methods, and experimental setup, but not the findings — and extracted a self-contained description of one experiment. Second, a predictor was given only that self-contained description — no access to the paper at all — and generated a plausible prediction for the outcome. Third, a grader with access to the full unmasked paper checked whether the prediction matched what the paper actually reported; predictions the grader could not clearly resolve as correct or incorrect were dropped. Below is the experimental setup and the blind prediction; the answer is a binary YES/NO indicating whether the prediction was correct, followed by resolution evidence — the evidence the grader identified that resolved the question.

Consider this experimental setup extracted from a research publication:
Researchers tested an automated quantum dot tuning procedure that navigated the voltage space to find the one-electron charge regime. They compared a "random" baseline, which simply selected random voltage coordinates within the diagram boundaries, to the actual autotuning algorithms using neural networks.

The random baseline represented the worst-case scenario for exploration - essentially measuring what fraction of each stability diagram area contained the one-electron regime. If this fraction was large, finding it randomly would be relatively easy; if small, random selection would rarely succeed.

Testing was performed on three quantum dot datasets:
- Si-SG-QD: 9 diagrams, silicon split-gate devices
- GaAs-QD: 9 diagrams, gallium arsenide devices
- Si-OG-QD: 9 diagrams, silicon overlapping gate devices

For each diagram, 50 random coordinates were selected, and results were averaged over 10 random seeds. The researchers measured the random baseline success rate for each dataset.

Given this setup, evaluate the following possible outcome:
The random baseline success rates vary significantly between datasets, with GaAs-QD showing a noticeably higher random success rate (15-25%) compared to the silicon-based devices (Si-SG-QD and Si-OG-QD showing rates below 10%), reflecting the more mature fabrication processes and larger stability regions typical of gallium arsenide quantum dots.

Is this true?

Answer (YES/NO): NO